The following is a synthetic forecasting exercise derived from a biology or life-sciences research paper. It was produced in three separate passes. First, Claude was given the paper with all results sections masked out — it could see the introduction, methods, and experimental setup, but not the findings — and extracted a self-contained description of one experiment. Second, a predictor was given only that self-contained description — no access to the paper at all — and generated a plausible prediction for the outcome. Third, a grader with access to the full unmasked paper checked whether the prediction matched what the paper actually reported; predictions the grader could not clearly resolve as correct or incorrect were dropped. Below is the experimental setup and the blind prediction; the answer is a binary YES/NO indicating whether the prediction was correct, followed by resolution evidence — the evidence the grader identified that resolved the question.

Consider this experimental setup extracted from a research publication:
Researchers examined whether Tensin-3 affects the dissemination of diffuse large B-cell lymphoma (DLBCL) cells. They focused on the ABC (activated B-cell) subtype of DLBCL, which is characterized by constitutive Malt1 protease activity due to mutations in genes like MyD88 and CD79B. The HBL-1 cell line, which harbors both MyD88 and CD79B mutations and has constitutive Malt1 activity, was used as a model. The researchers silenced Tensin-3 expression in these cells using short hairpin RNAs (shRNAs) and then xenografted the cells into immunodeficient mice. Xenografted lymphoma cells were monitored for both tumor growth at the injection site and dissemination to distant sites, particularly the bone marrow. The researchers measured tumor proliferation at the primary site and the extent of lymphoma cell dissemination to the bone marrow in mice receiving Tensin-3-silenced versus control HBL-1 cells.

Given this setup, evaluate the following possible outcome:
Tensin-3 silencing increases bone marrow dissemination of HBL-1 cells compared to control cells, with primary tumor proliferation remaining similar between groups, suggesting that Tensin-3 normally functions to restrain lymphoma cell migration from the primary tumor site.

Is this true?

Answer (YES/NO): YES